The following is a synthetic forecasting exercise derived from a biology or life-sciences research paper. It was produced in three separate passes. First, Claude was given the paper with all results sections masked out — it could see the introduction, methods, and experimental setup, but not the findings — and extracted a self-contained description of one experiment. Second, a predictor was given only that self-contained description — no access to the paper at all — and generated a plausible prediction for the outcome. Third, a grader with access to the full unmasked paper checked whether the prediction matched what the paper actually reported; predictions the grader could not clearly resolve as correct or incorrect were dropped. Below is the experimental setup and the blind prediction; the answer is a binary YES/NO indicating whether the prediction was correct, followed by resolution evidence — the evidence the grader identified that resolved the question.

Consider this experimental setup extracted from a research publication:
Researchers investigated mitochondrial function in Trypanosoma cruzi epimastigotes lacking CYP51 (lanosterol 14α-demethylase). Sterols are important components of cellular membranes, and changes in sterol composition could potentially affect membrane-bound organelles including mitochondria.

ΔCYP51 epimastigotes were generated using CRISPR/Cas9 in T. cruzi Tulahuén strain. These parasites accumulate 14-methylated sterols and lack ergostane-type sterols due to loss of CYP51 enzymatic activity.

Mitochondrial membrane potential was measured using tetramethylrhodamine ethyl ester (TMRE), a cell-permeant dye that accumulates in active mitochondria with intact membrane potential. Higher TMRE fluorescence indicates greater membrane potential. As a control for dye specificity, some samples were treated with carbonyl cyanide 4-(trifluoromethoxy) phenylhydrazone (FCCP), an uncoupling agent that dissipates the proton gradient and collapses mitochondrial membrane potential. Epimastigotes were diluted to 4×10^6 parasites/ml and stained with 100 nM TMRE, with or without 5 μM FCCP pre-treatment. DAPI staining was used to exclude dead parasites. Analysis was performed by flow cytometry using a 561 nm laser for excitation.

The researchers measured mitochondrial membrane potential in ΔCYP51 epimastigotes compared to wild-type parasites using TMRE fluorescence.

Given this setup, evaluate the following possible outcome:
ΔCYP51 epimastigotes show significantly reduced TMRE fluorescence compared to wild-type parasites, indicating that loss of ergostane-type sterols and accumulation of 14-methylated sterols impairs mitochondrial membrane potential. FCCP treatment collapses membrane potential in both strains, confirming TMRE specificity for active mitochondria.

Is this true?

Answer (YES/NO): NO